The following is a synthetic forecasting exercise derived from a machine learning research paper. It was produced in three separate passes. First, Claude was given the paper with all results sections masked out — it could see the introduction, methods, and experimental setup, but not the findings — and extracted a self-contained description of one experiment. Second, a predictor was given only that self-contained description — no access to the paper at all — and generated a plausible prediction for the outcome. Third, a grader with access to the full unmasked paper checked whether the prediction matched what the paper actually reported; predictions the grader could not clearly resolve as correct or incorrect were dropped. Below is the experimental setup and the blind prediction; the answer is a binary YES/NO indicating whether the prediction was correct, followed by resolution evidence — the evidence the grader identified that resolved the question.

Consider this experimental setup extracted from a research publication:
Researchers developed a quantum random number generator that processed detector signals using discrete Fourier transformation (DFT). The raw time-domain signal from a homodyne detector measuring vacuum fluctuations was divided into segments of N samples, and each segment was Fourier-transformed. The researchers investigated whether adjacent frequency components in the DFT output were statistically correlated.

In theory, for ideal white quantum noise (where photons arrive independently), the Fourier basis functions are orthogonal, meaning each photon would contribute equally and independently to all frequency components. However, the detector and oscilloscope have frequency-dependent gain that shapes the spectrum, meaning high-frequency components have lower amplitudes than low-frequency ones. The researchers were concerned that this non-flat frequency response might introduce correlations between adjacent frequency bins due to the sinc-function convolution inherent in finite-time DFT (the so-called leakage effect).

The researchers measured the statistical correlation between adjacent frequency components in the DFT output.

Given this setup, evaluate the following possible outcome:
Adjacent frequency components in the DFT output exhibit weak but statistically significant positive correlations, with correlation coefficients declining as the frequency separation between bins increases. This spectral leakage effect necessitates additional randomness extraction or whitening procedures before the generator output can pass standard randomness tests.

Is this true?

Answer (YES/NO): NO